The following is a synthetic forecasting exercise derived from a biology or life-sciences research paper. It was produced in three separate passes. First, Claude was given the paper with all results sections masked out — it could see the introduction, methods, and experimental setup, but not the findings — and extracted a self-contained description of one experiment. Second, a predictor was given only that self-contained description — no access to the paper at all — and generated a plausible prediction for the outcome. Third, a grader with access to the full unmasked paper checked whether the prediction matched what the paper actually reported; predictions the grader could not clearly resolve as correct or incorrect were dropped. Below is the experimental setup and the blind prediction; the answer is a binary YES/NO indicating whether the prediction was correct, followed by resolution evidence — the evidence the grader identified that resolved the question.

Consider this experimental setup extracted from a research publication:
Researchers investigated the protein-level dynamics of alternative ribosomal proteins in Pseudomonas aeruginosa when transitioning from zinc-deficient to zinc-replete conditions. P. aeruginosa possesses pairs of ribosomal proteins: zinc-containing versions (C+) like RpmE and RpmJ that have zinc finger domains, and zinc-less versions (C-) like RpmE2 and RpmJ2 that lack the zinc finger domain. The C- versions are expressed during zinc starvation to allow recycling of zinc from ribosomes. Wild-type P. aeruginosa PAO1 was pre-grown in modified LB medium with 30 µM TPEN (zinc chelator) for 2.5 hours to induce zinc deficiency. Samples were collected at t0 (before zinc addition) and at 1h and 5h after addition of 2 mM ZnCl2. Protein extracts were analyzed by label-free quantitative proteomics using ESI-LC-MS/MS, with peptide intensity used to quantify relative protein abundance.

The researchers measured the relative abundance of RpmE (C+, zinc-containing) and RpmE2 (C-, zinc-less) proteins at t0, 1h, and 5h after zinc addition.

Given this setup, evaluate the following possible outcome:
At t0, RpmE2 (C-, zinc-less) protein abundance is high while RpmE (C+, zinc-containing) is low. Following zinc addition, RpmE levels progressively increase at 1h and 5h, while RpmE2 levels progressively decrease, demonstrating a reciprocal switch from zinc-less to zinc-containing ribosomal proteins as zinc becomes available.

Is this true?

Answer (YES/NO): NO